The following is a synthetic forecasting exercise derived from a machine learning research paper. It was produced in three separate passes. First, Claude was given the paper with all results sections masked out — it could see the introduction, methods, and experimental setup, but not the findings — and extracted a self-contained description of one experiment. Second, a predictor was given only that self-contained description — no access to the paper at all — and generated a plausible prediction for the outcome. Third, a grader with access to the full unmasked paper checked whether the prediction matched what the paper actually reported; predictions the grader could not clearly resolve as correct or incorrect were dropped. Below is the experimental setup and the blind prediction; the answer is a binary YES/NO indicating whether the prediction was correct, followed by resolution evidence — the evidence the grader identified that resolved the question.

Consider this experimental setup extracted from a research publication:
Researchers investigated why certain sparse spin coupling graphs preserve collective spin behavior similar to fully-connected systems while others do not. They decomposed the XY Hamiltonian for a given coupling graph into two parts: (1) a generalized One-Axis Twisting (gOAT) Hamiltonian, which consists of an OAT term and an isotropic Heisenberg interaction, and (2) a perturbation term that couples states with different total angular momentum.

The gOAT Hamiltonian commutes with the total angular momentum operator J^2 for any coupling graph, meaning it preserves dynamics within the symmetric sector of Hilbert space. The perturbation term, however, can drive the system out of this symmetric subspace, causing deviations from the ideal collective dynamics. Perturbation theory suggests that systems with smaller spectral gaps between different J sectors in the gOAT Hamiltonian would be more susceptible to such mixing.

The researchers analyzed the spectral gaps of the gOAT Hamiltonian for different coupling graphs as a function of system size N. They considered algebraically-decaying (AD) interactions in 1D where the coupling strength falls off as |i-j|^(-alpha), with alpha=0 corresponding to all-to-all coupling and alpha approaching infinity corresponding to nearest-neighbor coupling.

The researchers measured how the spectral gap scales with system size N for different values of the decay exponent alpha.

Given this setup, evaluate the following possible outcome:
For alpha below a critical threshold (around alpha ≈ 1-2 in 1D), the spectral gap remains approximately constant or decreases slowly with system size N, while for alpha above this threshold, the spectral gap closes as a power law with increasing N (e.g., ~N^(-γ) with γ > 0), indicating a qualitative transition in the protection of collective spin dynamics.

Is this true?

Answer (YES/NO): YES